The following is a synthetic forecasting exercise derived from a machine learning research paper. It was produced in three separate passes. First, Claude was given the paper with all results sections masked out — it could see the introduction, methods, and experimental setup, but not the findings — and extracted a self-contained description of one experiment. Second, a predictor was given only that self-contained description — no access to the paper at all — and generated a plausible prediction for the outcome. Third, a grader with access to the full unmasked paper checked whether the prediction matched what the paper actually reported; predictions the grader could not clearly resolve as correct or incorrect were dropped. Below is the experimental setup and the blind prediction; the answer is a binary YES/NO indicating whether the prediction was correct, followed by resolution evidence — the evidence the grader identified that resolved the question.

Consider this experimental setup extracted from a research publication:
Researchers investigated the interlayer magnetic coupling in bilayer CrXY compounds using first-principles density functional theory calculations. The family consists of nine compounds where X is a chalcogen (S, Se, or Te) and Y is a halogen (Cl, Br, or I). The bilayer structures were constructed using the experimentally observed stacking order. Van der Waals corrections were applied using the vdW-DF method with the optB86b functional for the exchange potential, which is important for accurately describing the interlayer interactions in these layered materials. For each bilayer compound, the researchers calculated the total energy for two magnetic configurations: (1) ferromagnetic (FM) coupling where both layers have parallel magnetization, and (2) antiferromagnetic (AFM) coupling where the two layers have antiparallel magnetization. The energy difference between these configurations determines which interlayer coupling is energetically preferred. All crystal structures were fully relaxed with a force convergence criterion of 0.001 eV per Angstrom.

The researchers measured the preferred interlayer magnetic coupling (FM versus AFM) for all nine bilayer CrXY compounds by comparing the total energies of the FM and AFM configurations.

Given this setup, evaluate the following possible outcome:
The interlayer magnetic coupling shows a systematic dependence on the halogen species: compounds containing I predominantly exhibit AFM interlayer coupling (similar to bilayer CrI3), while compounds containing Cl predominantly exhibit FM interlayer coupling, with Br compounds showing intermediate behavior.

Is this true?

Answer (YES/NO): NO